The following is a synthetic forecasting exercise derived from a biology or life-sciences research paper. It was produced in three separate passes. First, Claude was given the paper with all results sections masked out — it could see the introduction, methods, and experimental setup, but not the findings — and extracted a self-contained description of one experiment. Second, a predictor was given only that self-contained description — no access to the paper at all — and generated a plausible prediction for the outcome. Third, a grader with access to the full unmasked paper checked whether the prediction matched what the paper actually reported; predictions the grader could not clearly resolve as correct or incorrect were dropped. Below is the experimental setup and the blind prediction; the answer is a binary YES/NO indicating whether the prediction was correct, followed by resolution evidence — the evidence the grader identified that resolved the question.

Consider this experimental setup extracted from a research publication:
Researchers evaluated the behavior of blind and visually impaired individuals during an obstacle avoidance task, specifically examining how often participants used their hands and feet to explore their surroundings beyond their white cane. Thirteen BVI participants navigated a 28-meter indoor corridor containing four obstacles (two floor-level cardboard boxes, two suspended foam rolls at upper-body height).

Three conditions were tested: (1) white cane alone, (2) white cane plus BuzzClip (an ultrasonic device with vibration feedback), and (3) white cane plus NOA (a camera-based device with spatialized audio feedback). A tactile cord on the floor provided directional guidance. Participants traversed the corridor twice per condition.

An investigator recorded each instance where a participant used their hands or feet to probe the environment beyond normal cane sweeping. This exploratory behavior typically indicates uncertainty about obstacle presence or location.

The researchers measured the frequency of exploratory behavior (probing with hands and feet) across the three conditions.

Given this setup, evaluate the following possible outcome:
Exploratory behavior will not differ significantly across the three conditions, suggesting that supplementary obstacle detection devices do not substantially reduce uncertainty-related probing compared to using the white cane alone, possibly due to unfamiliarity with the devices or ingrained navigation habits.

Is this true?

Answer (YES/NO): YES